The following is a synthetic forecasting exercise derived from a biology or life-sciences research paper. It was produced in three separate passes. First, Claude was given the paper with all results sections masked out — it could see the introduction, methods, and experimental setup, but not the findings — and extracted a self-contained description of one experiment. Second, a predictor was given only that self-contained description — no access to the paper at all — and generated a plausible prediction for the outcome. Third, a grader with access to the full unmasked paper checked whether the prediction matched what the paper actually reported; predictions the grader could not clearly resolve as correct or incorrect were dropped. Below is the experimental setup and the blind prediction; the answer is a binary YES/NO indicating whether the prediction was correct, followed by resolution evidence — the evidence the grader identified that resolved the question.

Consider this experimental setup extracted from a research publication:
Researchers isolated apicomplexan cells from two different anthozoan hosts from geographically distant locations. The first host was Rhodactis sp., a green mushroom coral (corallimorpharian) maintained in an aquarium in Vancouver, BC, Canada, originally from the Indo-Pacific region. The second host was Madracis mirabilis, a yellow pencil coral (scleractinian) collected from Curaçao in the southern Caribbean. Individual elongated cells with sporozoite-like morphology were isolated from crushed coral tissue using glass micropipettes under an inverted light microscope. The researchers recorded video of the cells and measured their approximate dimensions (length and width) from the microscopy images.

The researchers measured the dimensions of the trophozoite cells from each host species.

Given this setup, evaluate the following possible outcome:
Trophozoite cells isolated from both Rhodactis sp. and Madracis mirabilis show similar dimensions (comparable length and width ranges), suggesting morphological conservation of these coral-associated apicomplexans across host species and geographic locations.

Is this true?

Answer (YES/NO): NO